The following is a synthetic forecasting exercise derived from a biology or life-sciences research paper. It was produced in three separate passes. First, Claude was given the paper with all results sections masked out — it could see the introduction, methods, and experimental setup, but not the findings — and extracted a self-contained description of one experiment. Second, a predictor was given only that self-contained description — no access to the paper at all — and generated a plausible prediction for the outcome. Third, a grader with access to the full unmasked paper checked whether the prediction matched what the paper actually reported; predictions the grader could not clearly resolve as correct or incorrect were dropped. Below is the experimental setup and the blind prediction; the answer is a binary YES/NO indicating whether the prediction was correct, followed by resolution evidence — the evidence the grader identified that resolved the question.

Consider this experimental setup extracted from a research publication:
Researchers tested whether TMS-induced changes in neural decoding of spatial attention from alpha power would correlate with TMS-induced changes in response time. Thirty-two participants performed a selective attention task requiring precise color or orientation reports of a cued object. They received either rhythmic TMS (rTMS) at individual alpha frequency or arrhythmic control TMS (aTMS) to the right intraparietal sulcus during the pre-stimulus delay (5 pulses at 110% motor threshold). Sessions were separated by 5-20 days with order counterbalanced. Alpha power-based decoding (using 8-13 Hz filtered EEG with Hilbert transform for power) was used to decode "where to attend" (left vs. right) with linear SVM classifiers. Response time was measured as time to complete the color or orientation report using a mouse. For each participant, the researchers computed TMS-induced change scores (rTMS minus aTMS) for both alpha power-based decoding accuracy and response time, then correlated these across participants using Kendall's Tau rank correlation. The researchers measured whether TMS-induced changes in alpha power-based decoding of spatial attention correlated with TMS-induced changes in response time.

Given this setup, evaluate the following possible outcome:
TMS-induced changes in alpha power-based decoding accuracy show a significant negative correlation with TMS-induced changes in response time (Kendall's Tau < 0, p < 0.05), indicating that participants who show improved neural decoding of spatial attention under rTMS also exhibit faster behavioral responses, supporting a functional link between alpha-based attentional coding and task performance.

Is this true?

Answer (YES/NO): NO